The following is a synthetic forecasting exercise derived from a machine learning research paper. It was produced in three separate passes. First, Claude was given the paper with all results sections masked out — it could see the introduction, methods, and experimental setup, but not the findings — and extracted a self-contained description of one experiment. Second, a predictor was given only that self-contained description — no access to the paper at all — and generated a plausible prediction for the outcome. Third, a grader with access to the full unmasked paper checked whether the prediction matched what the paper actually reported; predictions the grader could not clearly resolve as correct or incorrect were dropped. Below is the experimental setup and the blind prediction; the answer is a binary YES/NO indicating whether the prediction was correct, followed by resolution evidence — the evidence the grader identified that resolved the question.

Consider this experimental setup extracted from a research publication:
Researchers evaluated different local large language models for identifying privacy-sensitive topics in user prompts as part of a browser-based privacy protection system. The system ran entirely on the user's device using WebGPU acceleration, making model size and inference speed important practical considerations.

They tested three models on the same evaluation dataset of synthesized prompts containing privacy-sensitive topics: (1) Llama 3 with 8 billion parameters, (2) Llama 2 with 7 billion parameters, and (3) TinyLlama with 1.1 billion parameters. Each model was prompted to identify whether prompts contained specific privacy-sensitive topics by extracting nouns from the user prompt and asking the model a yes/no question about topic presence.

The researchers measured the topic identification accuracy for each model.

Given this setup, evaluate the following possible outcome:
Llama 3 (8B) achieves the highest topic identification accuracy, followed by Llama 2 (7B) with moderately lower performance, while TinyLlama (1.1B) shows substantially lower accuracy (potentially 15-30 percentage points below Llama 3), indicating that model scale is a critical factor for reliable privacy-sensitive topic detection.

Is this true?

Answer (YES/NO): NO